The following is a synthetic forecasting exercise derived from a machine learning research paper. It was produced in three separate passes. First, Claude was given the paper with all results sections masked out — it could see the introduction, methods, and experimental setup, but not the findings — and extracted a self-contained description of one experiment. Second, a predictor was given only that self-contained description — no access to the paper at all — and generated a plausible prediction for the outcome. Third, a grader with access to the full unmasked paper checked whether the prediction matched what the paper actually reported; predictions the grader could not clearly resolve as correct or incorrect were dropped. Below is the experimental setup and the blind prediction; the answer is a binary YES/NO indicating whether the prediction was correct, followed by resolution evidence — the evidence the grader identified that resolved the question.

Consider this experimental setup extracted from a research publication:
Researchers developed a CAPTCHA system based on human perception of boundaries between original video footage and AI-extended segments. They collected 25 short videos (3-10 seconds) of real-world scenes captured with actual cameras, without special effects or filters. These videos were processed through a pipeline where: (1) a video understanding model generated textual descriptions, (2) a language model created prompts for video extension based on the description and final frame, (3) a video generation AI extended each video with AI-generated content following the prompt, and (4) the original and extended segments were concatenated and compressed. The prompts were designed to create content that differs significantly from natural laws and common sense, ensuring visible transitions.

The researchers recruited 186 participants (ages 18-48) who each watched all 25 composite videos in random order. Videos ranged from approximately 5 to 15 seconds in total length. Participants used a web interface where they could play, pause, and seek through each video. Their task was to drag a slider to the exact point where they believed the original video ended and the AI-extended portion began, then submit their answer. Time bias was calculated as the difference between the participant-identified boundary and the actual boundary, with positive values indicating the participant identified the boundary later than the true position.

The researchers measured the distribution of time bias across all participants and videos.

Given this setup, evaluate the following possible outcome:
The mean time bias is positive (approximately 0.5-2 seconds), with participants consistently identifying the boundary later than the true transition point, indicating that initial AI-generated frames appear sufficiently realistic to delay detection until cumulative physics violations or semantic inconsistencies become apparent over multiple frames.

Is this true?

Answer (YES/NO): NO